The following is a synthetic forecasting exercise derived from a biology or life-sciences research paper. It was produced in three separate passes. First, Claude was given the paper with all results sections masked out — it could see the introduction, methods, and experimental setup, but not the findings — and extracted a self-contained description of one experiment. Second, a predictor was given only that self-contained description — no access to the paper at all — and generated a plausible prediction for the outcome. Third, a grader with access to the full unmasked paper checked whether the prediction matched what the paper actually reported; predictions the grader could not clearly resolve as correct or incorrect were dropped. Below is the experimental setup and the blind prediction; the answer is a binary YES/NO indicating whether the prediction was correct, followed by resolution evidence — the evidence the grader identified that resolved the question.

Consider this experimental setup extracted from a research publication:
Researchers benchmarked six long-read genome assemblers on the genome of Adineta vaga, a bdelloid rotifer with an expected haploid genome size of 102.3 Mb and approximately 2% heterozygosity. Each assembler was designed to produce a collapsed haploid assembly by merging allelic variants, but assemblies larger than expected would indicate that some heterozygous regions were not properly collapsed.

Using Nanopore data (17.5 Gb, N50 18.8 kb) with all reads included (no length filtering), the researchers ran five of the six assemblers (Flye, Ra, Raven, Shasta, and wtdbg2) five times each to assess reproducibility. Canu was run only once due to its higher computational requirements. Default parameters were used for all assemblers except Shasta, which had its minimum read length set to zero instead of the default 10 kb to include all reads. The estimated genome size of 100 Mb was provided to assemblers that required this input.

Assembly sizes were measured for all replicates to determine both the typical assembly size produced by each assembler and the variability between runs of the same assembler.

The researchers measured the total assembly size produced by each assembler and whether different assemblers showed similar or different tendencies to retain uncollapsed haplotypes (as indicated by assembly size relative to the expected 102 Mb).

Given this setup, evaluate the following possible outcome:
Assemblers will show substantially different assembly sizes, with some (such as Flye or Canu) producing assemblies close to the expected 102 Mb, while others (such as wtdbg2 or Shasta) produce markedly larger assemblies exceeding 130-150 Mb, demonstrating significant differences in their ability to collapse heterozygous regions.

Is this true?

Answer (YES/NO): NO